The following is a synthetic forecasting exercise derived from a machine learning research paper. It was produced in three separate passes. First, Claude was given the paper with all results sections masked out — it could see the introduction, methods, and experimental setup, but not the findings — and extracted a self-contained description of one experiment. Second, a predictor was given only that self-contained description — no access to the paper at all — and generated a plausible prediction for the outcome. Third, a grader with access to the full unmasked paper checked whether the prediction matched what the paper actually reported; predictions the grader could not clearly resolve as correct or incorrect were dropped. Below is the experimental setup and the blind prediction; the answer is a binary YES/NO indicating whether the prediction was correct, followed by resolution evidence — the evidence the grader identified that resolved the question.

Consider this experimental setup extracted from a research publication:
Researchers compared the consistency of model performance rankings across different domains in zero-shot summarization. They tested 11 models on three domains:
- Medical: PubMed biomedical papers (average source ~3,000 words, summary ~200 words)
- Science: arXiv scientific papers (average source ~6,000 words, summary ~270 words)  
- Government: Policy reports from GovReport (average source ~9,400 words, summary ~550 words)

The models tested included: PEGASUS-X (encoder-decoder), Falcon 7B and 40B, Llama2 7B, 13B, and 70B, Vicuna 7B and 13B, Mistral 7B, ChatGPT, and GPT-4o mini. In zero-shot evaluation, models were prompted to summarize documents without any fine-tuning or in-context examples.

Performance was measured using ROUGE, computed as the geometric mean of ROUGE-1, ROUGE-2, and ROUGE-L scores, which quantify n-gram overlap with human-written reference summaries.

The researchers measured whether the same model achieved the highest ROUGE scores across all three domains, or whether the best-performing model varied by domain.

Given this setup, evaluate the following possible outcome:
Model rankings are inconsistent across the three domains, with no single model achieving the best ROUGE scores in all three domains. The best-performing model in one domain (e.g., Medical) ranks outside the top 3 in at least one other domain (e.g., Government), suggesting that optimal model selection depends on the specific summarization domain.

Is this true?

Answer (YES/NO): NO